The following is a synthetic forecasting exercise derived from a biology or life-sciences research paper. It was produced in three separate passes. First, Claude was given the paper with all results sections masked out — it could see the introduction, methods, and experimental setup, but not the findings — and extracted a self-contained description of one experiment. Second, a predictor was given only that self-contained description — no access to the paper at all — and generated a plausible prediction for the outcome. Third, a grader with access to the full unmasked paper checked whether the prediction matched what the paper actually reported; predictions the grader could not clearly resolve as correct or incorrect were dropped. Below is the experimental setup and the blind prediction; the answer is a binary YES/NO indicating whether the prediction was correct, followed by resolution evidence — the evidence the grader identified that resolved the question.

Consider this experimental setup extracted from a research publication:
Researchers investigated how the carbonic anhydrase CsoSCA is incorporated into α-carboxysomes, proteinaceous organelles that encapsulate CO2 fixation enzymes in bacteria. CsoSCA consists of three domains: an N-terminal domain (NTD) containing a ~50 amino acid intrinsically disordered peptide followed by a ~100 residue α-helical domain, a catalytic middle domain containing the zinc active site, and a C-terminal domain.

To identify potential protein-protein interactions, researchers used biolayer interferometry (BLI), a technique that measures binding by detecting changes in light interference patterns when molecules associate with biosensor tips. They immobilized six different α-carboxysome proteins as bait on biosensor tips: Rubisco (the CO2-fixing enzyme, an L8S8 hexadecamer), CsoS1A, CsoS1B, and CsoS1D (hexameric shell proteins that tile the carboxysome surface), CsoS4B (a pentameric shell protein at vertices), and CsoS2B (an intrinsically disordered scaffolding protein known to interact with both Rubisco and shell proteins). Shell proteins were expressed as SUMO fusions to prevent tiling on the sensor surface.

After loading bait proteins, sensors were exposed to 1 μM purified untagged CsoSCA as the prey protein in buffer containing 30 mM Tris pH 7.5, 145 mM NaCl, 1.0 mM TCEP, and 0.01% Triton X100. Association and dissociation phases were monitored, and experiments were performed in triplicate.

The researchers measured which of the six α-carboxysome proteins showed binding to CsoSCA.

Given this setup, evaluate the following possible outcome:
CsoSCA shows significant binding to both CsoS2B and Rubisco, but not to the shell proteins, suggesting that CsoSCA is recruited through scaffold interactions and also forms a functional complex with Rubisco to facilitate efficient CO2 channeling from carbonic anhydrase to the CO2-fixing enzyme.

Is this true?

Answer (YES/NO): NO